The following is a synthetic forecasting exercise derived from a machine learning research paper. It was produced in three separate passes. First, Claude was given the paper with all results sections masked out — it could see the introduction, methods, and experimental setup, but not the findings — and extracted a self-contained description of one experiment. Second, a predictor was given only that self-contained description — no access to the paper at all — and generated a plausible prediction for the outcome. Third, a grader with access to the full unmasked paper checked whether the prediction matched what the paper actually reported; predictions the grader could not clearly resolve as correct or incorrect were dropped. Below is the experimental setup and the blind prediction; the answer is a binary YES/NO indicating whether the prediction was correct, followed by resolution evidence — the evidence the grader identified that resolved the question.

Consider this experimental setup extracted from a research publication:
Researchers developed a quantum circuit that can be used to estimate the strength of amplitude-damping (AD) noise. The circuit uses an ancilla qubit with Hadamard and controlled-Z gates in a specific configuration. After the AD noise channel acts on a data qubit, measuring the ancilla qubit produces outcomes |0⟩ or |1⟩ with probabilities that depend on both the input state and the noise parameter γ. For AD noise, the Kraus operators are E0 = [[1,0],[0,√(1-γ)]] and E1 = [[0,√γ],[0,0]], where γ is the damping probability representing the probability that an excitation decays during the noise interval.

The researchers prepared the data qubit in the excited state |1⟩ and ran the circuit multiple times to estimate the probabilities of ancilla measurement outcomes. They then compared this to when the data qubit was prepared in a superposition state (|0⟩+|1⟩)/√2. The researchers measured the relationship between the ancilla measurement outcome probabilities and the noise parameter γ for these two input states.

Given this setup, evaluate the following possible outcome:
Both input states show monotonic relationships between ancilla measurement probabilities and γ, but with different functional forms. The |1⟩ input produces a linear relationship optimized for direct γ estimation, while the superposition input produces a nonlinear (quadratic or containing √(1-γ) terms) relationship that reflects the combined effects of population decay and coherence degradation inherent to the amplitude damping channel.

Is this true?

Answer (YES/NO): NO